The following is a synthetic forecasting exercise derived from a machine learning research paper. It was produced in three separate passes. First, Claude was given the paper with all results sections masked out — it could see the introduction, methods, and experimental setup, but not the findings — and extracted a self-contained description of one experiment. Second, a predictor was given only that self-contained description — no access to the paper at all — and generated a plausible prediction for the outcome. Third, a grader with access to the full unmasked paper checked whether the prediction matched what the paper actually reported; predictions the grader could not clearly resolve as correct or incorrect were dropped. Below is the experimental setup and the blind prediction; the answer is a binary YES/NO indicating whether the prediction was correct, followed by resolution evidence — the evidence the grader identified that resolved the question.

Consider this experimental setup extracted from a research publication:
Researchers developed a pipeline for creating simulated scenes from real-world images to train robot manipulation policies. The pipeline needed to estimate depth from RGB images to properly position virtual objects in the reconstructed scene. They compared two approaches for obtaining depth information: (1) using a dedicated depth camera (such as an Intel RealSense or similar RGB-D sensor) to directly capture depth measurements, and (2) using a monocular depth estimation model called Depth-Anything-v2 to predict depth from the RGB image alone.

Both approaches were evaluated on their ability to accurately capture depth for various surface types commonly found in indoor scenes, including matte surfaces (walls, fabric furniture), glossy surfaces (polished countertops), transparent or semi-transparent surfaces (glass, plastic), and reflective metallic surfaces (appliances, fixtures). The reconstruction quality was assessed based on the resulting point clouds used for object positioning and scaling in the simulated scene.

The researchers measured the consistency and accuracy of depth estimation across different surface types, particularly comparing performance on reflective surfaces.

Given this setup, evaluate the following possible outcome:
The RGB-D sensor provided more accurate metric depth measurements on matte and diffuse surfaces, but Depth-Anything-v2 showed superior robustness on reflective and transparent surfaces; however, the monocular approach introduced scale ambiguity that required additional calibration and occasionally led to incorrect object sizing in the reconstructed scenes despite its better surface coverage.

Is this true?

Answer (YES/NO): NO